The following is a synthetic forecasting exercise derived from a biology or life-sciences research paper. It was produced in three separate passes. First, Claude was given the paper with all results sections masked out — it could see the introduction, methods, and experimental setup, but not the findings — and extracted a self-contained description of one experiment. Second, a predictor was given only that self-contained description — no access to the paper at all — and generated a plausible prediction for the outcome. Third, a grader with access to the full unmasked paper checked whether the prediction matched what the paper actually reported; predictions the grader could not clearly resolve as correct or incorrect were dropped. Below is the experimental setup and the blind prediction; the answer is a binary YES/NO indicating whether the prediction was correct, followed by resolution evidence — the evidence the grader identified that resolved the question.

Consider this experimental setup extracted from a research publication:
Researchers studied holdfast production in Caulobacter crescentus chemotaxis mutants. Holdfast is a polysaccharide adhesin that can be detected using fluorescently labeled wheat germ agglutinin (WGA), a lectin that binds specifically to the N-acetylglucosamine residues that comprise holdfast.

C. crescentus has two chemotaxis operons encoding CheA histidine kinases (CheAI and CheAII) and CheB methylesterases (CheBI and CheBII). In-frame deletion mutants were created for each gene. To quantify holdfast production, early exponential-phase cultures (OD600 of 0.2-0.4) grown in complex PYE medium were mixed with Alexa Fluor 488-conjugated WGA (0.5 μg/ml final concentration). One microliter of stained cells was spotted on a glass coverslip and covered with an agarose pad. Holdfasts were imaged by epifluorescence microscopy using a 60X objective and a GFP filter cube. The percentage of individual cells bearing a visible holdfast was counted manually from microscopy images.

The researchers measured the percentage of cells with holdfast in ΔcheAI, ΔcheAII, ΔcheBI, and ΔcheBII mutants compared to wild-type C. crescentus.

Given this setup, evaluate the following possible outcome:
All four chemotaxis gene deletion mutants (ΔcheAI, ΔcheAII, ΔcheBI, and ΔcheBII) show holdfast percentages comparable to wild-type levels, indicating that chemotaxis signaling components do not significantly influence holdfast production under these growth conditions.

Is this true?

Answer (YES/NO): NO